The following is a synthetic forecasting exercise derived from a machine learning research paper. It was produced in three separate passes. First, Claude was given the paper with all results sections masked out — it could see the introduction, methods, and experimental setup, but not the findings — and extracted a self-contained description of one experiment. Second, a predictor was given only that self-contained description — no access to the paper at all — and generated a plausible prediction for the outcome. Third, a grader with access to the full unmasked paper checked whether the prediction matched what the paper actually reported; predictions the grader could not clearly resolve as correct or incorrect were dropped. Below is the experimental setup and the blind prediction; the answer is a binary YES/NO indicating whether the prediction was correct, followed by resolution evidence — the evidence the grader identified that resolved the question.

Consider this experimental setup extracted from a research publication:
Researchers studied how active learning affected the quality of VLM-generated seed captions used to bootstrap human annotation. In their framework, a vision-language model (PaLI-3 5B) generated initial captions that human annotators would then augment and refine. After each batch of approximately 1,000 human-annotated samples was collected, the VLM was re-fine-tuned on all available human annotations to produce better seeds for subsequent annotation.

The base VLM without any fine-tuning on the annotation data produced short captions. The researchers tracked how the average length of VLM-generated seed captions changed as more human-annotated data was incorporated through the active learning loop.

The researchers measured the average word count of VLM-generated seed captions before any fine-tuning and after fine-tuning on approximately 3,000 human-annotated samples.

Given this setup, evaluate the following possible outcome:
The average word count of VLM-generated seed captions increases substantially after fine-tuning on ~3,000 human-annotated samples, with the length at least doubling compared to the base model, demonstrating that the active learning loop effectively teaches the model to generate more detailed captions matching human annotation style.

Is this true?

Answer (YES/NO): YES